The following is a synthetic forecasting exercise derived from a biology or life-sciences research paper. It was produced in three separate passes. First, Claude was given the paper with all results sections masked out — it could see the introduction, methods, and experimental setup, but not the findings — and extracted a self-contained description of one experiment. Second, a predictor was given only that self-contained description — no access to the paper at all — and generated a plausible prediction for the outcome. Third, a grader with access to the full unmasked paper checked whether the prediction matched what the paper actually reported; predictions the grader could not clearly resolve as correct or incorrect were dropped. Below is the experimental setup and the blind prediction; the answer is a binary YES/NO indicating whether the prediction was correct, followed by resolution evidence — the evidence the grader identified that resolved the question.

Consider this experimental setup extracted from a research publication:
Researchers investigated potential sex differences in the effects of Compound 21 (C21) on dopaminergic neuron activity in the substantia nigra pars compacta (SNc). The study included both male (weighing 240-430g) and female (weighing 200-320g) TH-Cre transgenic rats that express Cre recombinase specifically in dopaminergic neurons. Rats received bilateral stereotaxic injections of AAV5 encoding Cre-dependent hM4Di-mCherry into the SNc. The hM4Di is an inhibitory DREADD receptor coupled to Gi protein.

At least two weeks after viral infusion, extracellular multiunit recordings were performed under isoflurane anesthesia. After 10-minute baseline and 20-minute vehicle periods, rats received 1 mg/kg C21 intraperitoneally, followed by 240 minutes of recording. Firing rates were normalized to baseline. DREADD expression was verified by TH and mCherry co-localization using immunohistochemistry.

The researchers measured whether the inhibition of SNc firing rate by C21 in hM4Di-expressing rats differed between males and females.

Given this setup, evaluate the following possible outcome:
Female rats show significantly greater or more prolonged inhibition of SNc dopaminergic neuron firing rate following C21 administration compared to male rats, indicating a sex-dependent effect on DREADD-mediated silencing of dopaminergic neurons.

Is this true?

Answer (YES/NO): NO